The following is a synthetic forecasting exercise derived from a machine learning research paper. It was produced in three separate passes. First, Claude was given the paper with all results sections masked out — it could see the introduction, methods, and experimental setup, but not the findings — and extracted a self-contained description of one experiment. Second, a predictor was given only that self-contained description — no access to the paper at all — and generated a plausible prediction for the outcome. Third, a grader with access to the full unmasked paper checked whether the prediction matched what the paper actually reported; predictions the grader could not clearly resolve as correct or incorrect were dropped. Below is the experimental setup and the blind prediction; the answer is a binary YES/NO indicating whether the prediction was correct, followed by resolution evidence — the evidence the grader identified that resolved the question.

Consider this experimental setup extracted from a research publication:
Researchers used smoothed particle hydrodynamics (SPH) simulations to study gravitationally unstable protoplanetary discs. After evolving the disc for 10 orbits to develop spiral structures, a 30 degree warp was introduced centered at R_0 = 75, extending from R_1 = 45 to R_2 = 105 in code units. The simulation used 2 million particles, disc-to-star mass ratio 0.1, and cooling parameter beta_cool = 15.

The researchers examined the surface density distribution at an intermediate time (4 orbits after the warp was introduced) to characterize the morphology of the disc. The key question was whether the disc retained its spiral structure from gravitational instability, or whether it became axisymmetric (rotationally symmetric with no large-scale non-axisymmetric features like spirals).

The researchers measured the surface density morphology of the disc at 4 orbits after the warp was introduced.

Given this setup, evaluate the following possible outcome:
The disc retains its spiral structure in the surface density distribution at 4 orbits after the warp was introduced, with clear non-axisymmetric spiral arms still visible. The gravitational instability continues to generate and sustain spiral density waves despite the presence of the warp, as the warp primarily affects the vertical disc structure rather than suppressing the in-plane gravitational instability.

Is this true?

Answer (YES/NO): NO